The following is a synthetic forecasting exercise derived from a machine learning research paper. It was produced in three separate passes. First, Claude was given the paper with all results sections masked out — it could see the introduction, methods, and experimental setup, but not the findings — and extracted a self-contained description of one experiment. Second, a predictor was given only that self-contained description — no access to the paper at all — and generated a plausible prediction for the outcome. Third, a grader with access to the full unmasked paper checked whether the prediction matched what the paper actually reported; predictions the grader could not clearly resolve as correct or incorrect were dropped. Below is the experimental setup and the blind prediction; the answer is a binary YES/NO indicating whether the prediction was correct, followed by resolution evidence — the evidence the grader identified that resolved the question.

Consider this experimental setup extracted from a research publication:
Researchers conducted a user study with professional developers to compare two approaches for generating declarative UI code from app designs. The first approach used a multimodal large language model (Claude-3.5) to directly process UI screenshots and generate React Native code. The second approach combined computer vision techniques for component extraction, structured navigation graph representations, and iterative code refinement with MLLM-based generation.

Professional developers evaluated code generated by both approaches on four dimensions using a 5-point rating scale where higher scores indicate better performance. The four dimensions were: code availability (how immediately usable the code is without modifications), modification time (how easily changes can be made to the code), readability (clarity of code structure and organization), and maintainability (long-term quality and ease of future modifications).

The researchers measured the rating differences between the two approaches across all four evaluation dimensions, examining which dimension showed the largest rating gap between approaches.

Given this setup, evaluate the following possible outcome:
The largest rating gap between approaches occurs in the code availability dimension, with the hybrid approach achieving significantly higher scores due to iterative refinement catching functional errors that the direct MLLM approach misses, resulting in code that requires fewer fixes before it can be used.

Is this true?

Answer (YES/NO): NO